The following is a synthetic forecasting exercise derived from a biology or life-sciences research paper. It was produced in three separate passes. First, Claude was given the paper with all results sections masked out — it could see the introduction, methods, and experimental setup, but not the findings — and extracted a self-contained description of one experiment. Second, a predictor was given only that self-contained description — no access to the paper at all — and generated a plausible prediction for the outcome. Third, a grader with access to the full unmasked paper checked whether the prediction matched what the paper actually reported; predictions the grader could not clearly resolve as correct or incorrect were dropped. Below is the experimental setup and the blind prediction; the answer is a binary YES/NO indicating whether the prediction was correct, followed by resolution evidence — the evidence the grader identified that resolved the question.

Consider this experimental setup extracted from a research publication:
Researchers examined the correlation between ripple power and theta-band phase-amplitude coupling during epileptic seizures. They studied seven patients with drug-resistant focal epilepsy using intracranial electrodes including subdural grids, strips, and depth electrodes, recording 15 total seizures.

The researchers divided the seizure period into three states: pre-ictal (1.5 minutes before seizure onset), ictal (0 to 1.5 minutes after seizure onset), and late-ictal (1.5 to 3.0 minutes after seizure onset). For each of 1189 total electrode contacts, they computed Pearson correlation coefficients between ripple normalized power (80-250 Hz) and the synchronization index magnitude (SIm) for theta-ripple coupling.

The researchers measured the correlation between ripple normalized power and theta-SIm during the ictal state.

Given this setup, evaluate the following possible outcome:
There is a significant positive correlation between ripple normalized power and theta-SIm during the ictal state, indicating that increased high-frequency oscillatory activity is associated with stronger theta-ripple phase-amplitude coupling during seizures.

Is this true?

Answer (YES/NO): YES